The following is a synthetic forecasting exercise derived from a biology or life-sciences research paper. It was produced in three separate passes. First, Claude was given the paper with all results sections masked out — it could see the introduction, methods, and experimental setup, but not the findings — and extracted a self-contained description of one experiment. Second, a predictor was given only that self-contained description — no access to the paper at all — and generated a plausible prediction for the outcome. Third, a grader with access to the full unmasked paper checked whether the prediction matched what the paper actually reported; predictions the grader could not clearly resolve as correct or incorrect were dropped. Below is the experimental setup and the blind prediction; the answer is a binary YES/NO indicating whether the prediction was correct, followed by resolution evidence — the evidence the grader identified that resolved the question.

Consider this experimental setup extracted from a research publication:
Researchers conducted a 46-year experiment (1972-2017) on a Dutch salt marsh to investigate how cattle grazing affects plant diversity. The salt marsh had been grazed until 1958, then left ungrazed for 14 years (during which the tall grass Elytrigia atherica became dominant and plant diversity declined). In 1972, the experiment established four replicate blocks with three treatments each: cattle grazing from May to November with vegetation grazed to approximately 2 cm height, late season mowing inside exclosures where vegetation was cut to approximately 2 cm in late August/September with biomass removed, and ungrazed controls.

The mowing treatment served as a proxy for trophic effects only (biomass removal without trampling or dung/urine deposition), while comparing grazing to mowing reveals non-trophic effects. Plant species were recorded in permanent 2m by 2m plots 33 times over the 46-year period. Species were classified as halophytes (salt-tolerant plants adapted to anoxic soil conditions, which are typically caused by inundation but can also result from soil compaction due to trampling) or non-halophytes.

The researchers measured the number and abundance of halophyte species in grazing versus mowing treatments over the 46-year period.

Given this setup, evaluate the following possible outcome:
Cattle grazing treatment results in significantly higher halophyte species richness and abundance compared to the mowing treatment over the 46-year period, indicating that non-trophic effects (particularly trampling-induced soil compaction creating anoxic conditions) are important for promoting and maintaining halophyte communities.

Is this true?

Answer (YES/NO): YES